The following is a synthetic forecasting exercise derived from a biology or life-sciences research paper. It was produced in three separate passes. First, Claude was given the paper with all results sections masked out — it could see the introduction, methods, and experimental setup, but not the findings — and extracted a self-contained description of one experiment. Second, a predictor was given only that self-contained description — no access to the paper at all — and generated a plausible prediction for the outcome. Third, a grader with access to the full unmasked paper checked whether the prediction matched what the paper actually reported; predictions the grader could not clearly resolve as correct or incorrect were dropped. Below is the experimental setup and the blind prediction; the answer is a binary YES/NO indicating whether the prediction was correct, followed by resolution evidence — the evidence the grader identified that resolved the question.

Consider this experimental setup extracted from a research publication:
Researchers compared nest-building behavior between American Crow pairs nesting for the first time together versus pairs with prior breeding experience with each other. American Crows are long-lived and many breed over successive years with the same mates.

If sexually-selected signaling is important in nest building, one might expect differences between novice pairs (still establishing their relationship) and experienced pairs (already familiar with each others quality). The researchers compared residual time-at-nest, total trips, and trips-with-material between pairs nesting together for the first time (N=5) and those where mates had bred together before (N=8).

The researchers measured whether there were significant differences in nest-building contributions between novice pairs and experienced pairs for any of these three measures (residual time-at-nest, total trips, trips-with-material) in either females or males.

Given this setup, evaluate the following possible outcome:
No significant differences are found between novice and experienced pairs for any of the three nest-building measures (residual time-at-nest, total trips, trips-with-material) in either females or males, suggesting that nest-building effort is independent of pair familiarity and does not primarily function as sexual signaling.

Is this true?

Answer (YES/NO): YES